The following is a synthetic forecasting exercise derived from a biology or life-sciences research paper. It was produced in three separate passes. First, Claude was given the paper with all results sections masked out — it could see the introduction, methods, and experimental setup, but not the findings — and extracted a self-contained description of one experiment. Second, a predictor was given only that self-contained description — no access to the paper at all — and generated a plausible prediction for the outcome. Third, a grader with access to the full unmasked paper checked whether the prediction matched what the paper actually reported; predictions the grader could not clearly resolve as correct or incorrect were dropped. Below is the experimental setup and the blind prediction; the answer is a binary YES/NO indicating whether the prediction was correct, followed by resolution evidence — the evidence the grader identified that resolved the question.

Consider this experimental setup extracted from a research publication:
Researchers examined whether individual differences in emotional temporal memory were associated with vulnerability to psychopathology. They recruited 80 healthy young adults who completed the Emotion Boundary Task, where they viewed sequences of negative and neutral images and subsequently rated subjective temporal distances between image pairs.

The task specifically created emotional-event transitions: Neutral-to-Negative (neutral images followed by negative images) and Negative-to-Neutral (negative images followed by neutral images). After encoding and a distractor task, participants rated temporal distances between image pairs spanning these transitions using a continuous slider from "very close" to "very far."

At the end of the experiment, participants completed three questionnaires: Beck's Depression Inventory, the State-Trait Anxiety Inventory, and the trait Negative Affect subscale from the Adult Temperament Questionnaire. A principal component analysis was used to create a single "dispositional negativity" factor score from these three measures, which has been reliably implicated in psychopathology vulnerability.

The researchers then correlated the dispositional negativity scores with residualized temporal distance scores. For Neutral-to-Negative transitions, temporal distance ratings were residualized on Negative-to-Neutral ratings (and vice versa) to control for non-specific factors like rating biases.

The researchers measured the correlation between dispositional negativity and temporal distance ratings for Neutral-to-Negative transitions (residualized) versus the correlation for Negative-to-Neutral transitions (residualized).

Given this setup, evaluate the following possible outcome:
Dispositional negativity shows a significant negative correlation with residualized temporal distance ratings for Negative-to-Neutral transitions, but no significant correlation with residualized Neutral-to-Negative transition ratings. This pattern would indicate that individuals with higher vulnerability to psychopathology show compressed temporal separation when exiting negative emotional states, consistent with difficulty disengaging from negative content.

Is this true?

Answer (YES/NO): NO